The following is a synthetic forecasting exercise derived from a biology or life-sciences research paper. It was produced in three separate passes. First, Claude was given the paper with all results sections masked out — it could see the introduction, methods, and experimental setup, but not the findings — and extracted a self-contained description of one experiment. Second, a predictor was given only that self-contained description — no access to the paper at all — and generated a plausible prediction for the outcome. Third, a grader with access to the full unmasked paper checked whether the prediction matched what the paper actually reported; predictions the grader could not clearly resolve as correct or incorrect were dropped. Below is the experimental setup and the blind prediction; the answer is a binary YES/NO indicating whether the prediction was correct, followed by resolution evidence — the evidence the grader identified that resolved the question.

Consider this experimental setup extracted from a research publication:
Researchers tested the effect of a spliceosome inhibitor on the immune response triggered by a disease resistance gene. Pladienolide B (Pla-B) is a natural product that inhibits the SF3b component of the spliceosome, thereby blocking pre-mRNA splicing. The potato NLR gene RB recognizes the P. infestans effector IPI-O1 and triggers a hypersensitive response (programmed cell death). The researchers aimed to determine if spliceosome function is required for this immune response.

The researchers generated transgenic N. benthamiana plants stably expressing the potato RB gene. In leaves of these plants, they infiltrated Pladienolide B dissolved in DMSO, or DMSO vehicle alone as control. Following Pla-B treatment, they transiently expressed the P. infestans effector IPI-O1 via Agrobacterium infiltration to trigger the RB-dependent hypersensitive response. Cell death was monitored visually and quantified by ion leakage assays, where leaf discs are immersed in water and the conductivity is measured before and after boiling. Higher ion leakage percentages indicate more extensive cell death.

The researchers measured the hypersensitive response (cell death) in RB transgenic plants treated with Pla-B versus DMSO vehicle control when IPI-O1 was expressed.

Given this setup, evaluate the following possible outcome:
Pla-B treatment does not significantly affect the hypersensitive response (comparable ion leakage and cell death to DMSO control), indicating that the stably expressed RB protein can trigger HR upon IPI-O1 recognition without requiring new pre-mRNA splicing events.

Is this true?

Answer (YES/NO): NO